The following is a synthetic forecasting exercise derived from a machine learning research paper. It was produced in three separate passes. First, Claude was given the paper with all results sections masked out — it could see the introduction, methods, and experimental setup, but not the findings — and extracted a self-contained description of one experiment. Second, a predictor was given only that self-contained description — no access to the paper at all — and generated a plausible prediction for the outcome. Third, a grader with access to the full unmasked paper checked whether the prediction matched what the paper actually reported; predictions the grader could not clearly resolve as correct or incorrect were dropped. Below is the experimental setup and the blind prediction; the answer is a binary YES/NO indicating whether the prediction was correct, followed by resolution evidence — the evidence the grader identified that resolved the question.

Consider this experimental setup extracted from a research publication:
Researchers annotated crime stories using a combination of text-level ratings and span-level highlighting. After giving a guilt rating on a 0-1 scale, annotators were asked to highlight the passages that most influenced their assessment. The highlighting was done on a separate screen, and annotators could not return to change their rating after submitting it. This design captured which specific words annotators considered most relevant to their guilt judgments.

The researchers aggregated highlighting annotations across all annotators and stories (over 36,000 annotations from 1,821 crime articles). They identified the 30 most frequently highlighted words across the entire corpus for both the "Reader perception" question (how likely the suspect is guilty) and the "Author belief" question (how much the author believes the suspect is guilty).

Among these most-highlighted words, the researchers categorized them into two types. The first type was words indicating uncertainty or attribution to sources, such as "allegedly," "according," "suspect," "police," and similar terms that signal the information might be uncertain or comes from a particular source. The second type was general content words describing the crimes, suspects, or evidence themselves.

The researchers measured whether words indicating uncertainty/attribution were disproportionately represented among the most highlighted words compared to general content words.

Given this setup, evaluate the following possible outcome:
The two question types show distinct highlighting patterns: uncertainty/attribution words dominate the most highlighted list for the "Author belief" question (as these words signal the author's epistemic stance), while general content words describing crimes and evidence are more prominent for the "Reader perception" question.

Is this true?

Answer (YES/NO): NO